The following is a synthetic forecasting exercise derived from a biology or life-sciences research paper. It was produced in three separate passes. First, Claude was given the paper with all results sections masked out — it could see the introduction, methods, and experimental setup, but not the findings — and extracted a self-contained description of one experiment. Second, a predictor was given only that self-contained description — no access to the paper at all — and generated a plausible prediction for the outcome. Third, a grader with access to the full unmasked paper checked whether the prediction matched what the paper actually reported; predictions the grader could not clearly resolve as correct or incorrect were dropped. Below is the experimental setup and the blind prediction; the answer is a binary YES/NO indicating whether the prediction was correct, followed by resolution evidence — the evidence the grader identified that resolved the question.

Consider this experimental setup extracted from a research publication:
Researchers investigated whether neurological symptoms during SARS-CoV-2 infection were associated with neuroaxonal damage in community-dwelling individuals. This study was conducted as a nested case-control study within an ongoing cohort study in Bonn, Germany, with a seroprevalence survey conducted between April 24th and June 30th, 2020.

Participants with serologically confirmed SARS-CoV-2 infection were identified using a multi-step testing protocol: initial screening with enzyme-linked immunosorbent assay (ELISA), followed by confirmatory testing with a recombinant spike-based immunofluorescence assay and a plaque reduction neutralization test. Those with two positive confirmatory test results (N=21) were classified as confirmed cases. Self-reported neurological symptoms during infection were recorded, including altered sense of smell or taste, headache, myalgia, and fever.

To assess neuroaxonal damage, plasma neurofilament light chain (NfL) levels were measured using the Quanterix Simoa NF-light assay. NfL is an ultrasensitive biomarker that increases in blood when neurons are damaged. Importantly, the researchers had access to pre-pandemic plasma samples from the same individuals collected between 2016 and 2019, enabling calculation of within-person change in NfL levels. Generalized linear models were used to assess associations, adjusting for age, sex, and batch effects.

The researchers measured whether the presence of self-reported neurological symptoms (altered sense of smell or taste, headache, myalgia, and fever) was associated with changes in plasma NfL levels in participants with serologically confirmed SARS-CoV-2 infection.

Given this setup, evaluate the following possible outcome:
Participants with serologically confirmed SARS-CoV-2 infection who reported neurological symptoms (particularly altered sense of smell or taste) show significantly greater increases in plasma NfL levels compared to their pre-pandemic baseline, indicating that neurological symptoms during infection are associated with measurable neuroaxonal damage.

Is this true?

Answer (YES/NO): NO